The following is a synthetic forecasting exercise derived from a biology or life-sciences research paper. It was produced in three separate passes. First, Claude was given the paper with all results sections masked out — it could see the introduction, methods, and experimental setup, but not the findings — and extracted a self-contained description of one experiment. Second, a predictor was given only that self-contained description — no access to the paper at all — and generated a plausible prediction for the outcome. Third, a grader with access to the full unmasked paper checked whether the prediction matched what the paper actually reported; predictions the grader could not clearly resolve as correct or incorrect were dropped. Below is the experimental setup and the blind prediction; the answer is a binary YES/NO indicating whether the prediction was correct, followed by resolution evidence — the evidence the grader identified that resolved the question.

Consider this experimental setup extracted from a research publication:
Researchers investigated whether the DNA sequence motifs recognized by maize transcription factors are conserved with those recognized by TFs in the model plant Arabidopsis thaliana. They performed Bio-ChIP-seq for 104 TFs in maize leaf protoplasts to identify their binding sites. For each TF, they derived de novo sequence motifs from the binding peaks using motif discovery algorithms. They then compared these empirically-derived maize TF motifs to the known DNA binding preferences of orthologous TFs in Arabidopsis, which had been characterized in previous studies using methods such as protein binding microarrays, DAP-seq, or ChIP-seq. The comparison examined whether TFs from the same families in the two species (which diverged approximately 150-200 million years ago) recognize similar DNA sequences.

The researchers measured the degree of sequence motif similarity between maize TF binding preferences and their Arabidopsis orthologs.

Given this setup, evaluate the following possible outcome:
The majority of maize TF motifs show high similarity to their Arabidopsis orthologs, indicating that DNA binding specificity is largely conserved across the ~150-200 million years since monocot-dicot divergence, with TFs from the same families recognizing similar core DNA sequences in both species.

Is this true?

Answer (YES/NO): YES